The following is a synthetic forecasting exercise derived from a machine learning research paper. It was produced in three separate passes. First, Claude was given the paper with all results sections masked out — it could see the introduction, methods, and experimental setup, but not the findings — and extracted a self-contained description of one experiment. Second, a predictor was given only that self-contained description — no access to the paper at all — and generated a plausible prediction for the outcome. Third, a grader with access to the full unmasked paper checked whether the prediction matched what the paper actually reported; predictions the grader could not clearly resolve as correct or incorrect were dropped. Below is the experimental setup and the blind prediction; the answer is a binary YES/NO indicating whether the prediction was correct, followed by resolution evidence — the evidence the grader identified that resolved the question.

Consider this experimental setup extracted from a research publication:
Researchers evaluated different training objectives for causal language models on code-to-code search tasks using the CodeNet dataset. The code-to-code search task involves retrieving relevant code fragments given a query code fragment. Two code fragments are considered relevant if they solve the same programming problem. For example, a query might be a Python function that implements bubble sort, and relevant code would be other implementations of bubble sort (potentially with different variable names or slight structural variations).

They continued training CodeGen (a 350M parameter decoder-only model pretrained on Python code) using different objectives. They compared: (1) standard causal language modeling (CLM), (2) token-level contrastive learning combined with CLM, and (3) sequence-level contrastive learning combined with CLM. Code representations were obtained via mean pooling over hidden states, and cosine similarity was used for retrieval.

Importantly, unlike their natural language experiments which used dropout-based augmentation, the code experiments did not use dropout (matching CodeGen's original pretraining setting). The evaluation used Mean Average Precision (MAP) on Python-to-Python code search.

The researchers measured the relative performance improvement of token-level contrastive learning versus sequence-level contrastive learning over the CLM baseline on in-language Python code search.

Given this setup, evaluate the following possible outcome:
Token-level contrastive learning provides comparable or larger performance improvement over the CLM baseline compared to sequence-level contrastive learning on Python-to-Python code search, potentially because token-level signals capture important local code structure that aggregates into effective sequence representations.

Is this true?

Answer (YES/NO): YES